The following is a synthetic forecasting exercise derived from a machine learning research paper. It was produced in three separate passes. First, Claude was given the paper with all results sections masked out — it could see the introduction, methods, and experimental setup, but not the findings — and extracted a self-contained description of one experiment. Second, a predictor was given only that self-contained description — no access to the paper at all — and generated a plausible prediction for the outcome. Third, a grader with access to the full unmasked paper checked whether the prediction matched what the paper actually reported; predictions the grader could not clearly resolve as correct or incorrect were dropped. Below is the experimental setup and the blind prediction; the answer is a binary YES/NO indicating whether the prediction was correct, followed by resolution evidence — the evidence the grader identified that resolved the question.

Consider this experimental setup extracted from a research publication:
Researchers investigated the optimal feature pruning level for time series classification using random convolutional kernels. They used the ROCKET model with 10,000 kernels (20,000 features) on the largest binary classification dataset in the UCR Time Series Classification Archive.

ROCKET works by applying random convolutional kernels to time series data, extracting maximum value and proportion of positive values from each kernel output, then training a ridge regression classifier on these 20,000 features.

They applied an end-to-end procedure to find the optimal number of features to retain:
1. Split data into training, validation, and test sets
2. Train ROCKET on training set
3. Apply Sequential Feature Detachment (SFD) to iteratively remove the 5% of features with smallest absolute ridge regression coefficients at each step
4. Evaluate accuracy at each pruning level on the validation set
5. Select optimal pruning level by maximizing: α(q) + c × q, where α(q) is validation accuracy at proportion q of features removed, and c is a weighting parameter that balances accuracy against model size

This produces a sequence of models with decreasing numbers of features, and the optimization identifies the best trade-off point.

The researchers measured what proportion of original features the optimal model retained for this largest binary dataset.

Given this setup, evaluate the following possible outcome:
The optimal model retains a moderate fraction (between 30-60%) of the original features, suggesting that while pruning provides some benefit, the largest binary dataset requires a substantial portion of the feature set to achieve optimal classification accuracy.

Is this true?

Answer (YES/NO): NO